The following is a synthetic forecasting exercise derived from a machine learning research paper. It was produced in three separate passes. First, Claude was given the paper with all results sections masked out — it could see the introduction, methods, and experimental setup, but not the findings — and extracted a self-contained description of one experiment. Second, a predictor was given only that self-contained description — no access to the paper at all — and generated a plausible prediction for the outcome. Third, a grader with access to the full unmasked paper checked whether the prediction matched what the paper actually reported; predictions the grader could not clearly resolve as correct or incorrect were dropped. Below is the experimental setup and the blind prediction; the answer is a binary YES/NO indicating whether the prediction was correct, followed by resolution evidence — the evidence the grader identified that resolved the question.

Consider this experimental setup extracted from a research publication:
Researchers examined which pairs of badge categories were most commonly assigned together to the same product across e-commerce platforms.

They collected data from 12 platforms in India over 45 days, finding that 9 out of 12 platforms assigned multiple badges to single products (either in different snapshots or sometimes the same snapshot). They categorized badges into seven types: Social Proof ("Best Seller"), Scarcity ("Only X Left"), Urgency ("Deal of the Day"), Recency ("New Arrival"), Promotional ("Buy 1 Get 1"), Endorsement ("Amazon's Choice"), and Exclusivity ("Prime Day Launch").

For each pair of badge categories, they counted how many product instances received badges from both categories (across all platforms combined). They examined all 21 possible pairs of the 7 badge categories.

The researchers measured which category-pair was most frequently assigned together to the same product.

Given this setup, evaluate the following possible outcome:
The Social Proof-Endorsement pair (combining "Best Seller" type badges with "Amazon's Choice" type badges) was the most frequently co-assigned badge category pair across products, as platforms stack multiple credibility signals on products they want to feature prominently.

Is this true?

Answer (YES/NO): NO